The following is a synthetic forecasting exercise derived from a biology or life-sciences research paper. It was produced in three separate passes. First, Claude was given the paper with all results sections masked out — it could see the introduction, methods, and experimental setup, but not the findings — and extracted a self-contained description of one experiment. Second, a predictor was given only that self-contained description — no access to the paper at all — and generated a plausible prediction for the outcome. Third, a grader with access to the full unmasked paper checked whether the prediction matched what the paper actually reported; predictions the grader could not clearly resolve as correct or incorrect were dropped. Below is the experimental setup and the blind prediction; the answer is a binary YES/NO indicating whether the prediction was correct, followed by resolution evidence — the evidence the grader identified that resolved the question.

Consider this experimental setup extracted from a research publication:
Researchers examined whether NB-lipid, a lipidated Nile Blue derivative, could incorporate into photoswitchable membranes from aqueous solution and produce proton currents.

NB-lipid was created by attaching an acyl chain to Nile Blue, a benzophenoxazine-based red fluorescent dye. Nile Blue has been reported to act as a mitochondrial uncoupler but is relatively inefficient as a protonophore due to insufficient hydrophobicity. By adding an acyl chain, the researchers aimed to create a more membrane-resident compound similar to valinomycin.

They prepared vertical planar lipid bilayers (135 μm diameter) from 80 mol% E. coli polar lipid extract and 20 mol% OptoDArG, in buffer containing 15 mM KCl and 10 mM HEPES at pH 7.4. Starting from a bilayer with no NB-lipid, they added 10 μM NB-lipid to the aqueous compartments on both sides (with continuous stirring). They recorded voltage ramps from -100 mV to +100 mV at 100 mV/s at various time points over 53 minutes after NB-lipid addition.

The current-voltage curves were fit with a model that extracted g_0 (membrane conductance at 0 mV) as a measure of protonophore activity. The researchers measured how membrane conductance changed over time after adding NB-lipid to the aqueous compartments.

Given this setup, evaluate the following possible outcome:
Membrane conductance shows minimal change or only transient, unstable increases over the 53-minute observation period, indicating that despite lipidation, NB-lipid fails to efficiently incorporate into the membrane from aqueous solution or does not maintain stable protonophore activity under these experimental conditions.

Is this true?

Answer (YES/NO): NO